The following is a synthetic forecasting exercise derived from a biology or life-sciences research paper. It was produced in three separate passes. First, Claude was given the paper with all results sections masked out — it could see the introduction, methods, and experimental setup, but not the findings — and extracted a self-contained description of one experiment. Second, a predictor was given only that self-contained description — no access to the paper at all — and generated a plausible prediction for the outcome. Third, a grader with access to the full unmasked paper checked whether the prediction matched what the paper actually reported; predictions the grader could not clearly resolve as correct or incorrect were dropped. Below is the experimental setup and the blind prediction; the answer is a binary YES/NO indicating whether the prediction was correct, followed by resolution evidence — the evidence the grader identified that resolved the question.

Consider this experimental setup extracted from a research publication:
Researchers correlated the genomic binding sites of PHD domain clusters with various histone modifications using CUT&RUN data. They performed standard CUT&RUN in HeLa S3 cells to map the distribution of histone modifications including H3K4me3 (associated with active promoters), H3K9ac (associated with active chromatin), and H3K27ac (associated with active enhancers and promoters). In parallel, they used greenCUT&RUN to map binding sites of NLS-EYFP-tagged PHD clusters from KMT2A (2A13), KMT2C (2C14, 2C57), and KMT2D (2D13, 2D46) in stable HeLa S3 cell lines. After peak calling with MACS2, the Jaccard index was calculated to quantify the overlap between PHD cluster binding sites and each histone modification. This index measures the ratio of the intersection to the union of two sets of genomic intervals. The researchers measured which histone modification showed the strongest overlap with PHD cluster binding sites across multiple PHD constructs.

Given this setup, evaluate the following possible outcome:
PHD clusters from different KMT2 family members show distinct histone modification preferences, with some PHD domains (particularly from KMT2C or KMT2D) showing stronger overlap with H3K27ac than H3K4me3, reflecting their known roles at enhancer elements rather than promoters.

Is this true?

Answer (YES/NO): NO